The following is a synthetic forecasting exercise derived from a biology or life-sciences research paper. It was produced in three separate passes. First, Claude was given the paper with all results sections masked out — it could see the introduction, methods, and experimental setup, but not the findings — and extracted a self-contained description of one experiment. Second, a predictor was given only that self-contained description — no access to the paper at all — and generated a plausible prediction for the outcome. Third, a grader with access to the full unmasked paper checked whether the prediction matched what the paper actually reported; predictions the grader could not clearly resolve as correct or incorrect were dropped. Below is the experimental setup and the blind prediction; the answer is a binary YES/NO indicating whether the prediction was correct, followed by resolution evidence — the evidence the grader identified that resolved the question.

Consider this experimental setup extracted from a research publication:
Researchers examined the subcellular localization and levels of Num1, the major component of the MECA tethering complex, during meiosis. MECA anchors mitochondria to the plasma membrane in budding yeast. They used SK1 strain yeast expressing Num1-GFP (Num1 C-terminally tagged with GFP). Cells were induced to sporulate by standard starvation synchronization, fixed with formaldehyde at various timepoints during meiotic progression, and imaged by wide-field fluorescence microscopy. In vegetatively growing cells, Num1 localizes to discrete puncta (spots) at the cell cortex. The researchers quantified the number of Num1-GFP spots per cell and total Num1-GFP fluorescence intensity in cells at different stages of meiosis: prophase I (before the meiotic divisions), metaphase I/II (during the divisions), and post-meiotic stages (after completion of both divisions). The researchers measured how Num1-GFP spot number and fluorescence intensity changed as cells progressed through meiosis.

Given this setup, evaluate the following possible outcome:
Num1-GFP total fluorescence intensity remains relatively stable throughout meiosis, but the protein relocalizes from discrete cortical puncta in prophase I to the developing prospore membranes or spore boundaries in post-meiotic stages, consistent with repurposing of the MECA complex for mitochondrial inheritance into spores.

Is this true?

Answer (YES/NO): NO